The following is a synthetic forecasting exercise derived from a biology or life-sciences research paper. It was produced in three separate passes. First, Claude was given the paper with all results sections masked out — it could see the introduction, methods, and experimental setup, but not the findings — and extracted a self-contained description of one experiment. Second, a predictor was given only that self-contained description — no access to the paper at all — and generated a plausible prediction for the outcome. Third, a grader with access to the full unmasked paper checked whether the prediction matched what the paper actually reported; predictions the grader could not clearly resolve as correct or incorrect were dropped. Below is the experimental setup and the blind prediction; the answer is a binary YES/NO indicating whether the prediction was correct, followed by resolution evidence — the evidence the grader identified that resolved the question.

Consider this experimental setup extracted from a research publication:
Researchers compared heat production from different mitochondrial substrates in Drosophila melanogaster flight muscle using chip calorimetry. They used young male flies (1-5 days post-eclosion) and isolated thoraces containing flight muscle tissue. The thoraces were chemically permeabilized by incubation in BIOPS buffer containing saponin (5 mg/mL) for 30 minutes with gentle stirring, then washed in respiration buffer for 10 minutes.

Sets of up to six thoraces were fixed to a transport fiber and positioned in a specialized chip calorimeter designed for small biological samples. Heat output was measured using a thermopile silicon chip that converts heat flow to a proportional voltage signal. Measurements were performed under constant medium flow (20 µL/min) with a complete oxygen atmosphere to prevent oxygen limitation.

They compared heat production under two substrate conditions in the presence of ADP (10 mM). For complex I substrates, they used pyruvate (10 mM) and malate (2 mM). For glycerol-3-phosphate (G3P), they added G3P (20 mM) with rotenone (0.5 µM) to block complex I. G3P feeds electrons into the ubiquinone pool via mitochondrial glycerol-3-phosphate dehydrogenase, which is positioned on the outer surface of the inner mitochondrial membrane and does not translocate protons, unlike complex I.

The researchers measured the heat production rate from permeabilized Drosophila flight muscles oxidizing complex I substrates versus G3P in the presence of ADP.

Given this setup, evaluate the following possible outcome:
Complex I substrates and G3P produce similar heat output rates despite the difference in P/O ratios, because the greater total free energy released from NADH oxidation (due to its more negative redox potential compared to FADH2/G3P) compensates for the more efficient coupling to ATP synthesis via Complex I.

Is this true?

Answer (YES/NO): YES